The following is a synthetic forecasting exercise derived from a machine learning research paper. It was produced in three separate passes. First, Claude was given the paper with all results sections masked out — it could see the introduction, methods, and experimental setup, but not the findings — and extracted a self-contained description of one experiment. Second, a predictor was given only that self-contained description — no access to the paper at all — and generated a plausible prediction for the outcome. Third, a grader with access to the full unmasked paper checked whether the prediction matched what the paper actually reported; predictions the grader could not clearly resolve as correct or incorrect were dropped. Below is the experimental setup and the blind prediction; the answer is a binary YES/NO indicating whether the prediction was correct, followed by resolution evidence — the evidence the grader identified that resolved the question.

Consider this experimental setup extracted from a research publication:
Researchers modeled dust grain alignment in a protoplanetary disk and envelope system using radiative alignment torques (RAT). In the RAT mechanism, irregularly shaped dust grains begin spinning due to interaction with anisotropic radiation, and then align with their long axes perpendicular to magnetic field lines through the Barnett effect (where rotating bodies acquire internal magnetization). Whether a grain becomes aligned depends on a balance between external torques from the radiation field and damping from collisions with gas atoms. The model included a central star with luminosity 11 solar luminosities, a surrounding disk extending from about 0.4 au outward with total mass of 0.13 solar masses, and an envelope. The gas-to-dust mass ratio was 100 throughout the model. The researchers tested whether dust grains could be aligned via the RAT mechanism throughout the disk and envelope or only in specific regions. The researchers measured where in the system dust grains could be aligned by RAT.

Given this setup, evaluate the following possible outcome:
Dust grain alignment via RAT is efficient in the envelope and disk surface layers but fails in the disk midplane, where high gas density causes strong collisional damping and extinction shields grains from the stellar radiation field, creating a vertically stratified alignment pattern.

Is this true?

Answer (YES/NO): NO